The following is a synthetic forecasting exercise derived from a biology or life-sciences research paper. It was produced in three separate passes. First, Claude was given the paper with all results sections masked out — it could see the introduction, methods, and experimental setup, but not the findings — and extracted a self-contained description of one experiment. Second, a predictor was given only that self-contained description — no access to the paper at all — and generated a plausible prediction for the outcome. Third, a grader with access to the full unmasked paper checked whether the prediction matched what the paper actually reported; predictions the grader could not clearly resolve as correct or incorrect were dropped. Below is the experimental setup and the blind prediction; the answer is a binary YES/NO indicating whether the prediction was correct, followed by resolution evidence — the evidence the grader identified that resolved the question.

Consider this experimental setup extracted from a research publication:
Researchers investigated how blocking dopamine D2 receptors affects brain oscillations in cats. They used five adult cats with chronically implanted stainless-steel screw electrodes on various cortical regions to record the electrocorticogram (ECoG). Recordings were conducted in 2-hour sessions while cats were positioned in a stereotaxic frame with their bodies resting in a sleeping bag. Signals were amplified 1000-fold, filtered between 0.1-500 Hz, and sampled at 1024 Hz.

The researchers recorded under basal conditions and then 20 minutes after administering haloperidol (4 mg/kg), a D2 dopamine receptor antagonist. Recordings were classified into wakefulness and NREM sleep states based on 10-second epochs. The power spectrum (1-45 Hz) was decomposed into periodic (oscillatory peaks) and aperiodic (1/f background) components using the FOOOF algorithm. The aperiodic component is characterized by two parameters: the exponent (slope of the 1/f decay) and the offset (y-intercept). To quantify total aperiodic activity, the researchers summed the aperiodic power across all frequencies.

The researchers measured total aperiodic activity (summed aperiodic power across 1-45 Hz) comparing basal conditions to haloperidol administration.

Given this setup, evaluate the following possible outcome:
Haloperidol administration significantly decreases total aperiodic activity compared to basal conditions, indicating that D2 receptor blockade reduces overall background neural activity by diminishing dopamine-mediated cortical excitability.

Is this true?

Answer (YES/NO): NO